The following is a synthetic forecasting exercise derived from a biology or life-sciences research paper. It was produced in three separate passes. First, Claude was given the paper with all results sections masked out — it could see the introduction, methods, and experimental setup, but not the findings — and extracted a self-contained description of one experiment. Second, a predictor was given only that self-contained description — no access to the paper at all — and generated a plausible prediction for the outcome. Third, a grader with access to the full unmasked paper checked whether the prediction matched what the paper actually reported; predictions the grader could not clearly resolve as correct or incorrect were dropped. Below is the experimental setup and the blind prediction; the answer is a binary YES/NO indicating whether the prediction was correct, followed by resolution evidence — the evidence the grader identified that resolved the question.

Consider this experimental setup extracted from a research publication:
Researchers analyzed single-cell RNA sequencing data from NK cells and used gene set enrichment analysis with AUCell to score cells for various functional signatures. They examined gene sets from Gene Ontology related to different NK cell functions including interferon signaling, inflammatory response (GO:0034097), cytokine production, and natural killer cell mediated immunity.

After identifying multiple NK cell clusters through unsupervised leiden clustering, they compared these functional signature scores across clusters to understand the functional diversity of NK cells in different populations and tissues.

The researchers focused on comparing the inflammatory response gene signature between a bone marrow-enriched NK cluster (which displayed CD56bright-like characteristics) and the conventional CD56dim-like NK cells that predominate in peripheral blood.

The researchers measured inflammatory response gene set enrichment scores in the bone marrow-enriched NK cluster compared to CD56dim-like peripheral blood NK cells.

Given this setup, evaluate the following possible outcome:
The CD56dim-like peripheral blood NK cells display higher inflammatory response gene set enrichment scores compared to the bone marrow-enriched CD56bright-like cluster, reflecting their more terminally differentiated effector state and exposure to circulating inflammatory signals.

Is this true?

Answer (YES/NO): NO